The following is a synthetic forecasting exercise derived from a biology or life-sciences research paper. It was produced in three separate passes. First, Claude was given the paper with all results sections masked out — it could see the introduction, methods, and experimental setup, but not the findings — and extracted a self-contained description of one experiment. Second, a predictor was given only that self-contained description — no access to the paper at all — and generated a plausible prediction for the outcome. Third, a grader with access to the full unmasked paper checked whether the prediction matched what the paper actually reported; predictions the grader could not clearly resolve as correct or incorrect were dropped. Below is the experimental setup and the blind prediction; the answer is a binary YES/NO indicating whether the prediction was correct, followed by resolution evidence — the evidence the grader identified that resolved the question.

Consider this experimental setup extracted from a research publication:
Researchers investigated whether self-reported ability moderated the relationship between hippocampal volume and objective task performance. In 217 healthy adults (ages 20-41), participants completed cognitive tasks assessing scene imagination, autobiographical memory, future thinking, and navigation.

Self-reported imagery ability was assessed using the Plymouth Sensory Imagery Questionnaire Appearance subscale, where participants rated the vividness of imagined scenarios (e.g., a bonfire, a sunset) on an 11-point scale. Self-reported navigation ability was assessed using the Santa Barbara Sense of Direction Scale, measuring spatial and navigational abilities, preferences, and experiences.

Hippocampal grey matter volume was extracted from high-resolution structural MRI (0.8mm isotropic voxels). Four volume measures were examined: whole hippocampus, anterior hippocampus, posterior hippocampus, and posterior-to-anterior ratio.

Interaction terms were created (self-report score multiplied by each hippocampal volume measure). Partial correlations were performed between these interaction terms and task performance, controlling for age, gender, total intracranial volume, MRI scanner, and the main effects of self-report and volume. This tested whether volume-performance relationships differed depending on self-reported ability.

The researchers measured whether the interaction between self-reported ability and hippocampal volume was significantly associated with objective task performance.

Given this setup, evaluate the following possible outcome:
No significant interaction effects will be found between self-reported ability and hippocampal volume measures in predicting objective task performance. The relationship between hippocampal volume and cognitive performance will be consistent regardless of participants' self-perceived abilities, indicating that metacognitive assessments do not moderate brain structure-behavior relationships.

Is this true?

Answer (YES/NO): NO